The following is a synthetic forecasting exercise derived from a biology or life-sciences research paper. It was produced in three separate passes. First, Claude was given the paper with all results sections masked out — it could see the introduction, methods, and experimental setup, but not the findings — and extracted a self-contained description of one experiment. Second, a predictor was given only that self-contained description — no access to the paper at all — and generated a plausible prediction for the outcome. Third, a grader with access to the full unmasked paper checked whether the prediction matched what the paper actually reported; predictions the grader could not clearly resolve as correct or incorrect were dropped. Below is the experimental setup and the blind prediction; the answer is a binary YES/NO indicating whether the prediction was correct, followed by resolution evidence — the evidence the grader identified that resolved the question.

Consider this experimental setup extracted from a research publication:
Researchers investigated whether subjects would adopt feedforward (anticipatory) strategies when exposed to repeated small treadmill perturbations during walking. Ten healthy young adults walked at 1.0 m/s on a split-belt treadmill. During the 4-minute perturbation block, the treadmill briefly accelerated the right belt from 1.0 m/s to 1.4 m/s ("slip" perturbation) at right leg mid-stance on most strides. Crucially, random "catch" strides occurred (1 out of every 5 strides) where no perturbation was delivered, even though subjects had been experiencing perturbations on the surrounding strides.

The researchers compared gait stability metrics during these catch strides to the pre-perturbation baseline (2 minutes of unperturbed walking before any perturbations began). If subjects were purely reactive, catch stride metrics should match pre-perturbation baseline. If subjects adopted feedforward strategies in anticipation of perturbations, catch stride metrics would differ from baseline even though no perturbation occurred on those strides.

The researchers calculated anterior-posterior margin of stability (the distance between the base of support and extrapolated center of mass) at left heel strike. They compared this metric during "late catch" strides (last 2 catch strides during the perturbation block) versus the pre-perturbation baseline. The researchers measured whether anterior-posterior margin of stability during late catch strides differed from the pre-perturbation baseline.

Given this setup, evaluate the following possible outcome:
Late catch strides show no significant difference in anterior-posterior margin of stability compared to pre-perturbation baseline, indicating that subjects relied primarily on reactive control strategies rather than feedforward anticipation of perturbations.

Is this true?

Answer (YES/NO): YES